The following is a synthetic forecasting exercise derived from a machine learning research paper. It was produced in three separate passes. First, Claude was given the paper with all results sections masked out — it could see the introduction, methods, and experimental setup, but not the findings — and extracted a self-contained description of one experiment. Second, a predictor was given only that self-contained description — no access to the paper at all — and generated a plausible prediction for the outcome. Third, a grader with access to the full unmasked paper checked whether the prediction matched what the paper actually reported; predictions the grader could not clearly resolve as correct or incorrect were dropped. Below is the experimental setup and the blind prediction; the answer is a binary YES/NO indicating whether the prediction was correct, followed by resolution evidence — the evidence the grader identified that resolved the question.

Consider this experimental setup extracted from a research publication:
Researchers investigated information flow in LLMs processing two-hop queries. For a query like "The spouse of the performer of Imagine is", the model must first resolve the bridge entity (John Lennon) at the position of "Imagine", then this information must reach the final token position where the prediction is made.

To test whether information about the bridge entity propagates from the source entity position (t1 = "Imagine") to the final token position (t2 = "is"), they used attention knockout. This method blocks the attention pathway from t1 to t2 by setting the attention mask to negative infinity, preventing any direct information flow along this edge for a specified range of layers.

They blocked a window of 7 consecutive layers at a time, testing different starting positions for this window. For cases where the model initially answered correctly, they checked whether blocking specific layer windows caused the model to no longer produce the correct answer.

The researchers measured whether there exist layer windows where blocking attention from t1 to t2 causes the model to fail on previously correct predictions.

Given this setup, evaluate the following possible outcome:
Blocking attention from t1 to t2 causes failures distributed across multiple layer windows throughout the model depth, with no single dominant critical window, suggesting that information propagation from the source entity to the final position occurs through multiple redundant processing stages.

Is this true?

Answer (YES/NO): NO